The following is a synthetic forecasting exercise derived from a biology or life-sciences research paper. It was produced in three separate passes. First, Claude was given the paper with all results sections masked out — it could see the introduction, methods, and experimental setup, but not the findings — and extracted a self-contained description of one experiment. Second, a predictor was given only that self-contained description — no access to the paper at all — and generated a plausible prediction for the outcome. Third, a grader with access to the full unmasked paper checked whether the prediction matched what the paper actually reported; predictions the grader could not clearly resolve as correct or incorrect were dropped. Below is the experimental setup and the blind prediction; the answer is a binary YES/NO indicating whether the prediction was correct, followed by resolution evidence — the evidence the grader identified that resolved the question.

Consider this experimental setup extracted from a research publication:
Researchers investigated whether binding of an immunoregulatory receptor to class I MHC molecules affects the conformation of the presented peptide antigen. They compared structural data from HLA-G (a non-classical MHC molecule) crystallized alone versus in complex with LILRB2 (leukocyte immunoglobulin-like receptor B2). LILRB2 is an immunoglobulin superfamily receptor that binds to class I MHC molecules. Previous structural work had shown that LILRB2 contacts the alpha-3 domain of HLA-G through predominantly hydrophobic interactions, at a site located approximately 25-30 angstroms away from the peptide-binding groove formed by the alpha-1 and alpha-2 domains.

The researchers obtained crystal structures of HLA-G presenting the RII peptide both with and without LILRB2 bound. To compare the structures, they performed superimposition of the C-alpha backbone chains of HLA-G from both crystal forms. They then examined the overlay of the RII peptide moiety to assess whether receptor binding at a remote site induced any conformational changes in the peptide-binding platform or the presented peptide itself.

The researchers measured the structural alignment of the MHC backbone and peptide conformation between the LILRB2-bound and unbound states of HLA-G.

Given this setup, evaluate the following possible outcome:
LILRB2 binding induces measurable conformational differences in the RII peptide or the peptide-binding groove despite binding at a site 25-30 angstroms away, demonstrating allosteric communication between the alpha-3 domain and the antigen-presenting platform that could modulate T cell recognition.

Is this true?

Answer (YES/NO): NO